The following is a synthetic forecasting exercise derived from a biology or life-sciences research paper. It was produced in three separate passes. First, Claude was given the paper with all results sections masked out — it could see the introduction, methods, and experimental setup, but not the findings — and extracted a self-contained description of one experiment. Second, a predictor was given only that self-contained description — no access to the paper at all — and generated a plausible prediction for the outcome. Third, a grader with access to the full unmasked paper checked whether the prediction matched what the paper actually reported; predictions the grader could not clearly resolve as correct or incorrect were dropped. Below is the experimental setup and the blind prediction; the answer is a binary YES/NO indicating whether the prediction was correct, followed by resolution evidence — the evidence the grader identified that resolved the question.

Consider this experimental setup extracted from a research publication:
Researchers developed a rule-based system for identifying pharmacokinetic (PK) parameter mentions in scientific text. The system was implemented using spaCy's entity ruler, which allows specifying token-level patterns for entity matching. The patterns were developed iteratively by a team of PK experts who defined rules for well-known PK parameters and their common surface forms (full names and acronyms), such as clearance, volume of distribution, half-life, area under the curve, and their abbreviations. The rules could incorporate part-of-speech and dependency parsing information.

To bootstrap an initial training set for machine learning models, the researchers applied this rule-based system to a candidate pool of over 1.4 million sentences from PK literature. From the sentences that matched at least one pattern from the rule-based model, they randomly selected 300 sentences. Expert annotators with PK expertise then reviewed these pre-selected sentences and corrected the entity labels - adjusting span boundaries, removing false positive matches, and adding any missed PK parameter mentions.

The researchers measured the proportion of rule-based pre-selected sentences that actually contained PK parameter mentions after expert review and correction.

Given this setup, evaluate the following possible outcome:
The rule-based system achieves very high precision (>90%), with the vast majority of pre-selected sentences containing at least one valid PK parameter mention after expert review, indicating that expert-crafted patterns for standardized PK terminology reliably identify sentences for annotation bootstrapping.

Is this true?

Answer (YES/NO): NO